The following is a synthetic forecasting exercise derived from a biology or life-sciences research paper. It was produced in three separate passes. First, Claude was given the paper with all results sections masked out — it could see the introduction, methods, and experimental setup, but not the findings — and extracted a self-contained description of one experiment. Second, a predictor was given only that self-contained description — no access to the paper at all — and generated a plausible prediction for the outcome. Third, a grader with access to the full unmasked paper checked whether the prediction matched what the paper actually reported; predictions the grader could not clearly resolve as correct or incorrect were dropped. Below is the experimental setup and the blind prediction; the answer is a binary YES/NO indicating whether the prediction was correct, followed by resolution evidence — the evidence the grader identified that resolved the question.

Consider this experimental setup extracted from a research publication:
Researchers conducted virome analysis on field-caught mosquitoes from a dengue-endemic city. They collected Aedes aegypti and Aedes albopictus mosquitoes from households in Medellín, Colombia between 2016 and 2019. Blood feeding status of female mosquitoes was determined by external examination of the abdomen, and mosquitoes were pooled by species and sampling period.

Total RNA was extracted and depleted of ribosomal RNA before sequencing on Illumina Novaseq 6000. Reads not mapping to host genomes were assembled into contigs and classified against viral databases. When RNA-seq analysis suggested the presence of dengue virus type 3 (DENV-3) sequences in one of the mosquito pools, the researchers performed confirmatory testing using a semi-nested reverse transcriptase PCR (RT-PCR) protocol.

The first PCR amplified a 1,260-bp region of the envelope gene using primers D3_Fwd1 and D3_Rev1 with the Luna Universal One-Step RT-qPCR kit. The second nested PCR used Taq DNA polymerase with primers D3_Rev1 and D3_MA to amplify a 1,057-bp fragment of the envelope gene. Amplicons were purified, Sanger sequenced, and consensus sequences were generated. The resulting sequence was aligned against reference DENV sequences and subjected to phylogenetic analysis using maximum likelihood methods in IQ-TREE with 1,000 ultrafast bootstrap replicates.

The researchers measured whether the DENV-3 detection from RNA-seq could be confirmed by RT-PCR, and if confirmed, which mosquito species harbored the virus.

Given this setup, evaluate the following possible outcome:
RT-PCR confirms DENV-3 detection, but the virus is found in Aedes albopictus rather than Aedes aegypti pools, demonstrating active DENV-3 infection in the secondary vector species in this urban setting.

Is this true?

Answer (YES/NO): NO